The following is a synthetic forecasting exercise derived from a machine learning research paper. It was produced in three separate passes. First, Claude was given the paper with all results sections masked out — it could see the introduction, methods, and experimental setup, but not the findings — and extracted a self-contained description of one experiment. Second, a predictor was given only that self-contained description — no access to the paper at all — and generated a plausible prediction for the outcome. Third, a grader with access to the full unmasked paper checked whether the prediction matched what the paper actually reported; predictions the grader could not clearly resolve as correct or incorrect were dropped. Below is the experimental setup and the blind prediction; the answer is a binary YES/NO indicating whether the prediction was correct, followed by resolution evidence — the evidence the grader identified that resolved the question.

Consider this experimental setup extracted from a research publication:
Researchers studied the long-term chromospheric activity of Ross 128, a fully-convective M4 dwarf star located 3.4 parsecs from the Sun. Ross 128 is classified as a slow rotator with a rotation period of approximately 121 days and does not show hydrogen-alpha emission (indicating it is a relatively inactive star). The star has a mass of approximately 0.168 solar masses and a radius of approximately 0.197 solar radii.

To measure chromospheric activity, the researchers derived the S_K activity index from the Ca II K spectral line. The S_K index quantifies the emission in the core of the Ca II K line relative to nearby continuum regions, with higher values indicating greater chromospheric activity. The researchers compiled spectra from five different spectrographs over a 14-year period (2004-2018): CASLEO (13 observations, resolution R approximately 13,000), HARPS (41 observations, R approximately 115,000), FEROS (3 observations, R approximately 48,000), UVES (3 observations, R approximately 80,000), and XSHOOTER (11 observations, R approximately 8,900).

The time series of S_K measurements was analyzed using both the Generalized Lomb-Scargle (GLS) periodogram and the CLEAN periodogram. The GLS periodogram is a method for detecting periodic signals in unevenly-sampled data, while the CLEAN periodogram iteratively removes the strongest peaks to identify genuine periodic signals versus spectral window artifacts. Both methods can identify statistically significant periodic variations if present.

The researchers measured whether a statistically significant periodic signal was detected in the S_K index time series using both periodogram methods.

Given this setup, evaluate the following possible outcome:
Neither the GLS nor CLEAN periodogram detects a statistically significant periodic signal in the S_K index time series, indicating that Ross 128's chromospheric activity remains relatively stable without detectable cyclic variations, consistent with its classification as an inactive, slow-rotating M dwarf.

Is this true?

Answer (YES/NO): NO